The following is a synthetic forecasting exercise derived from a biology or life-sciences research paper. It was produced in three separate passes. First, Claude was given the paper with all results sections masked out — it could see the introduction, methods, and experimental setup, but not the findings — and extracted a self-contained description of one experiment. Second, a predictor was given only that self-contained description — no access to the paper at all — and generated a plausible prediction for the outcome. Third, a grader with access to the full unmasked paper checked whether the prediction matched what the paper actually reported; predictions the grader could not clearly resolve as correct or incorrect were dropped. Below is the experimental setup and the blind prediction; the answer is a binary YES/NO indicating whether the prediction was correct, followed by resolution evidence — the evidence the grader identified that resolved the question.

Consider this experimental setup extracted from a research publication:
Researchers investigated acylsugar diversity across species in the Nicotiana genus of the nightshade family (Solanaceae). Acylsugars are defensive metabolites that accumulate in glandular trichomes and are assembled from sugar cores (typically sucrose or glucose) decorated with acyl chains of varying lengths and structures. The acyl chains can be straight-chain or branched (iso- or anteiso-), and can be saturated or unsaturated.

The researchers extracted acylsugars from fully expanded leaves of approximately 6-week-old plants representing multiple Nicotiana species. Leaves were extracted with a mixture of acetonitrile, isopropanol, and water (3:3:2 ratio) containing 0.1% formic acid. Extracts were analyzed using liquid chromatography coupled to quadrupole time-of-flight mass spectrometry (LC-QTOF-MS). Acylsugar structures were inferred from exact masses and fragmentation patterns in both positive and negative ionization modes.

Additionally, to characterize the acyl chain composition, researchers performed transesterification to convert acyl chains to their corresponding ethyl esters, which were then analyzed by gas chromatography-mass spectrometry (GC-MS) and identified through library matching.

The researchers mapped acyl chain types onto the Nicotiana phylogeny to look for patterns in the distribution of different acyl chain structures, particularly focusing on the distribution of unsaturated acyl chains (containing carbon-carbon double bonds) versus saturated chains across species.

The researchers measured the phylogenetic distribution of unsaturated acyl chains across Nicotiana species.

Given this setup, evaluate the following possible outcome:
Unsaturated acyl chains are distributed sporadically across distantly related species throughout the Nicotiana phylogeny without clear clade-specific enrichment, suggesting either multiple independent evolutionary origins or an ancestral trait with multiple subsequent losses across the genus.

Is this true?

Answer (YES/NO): NO